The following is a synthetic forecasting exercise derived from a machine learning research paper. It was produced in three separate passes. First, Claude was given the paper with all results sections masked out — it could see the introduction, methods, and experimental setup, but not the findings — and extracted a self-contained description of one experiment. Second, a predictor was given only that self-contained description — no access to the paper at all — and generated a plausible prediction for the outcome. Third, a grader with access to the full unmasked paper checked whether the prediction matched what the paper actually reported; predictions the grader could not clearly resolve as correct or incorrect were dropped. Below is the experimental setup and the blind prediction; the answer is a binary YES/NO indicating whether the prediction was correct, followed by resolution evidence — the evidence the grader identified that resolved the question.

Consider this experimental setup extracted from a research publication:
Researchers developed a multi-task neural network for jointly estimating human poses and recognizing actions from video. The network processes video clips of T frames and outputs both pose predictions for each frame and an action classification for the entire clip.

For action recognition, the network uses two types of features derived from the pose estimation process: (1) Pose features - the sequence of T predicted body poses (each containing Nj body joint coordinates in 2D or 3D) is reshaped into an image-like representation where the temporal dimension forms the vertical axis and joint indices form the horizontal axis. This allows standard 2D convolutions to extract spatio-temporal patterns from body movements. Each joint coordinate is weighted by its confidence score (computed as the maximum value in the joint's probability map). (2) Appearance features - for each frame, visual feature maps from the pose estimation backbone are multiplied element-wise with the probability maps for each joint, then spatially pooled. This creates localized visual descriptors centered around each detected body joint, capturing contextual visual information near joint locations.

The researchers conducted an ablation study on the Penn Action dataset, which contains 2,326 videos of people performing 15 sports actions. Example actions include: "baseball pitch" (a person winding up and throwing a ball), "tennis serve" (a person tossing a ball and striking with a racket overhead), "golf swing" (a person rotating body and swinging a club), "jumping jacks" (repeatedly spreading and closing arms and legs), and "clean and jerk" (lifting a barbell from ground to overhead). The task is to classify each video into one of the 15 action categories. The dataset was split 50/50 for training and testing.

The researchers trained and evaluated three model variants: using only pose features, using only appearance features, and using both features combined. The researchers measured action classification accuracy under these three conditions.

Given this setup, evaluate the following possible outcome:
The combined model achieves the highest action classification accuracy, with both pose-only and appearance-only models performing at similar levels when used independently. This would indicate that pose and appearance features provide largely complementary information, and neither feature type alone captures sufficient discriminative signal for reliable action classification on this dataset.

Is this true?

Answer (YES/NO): NO